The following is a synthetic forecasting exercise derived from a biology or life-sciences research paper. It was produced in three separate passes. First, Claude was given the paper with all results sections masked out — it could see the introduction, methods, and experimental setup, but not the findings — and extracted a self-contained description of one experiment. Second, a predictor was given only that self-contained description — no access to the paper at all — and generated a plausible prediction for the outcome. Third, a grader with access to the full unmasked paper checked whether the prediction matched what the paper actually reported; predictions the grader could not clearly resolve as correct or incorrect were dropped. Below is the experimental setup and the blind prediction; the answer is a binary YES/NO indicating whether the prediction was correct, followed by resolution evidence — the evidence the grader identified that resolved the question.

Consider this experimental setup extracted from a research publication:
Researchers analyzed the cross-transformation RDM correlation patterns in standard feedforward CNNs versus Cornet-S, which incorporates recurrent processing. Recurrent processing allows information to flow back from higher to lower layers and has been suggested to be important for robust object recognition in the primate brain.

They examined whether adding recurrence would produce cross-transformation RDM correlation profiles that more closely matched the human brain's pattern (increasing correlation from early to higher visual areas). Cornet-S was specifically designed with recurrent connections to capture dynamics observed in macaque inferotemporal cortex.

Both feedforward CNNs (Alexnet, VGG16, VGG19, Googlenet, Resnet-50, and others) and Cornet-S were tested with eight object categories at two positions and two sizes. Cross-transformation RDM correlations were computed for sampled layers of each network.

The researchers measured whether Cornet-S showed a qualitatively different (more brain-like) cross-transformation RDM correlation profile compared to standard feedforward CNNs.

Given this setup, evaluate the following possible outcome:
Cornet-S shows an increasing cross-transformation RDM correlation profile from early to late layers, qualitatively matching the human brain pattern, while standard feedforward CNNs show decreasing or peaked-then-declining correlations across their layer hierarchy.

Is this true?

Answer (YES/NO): NO